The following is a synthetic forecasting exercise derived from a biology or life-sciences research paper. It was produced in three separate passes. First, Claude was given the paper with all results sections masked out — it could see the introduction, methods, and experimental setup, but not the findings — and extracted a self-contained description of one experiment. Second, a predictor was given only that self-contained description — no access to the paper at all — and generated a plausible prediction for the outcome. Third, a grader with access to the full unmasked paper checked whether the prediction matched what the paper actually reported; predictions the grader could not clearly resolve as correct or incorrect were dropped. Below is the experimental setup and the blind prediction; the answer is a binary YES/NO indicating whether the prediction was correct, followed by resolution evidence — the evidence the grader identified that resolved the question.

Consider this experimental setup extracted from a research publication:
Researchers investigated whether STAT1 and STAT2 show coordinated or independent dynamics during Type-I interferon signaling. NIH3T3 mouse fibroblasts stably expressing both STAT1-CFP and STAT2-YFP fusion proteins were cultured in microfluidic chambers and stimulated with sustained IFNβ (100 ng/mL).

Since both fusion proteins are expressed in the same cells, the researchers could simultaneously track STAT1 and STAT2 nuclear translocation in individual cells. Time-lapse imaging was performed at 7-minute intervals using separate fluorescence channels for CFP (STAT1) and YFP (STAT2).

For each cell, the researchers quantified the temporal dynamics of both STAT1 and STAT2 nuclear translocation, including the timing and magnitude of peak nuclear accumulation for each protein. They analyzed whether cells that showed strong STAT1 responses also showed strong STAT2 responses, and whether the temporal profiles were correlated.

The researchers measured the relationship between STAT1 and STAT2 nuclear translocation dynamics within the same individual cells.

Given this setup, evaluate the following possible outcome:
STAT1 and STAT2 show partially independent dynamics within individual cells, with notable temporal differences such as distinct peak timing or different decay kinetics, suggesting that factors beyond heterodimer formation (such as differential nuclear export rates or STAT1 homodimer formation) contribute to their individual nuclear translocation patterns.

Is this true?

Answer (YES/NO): NO